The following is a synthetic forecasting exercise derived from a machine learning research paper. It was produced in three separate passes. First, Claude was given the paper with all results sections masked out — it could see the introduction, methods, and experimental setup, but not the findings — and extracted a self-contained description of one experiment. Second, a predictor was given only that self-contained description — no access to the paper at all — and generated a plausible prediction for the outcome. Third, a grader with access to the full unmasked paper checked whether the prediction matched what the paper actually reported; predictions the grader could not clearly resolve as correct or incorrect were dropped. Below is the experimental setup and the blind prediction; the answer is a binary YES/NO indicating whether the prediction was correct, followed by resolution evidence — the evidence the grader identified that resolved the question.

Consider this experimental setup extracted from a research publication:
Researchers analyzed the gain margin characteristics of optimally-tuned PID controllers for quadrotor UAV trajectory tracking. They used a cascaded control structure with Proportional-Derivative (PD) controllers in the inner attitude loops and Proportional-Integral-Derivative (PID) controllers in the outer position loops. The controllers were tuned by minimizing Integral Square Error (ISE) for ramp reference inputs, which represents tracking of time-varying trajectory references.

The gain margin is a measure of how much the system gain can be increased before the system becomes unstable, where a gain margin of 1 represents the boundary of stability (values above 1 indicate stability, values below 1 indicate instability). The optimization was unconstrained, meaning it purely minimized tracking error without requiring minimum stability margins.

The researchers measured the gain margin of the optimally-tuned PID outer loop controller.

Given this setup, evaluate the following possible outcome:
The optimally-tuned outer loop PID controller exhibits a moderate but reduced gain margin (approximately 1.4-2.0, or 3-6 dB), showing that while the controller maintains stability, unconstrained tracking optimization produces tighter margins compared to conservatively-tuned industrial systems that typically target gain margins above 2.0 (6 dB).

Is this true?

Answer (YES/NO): NO